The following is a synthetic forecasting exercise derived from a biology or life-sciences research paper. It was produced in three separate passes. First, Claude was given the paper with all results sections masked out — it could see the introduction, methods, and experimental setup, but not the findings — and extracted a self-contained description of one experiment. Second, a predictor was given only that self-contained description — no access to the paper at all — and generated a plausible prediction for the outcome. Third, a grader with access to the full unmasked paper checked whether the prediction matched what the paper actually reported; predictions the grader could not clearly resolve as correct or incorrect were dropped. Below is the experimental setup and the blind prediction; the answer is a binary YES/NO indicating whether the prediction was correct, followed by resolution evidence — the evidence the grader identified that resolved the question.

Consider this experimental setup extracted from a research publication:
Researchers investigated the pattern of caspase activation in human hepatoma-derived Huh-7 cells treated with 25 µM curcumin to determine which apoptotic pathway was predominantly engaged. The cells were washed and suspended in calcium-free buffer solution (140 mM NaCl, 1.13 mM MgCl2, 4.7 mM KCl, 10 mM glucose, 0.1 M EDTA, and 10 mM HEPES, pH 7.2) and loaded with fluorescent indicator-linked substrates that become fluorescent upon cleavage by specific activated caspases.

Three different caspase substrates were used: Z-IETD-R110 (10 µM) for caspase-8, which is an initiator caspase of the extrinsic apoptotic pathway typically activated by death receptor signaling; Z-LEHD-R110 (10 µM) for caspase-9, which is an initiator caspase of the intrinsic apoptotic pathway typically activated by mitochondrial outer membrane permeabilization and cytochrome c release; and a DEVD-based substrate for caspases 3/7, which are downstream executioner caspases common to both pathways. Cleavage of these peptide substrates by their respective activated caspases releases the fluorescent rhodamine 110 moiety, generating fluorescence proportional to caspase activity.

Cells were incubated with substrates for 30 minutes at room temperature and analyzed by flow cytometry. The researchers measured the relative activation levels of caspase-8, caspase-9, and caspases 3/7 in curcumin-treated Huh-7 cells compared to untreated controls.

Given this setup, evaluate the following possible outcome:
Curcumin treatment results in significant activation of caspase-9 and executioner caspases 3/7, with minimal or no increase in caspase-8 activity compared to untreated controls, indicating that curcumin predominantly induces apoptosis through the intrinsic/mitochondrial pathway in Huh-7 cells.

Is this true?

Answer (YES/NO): NO